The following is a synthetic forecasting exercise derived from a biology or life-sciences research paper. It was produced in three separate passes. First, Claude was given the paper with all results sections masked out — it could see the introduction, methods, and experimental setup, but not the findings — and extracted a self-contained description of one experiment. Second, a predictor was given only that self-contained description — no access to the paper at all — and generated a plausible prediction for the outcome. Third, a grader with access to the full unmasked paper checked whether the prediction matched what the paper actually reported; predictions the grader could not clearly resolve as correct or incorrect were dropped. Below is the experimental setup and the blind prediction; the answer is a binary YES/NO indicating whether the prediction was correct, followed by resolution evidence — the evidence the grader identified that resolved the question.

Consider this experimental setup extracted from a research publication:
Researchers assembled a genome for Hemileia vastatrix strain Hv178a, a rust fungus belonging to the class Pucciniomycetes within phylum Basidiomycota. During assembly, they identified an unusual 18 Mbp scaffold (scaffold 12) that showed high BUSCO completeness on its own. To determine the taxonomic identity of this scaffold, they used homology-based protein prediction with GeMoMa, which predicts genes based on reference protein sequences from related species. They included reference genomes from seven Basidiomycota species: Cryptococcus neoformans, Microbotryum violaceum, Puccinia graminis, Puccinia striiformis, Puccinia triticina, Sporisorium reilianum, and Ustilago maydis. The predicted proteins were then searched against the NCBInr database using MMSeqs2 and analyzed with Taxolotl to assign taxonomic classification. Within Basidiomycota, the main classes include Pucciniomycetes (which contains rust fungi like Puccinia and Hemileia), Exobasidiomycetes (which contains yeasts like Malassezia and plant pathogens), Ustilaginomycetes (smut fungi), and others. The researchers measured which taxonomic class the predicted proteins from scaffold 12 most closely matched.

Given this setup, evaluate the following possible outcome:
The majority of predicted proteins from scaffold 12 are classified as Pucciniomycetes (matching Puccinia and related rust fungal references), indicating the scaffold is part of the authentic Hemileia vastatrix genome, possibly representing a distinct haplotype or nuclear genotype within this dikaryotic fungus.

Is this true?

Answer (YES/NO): NO